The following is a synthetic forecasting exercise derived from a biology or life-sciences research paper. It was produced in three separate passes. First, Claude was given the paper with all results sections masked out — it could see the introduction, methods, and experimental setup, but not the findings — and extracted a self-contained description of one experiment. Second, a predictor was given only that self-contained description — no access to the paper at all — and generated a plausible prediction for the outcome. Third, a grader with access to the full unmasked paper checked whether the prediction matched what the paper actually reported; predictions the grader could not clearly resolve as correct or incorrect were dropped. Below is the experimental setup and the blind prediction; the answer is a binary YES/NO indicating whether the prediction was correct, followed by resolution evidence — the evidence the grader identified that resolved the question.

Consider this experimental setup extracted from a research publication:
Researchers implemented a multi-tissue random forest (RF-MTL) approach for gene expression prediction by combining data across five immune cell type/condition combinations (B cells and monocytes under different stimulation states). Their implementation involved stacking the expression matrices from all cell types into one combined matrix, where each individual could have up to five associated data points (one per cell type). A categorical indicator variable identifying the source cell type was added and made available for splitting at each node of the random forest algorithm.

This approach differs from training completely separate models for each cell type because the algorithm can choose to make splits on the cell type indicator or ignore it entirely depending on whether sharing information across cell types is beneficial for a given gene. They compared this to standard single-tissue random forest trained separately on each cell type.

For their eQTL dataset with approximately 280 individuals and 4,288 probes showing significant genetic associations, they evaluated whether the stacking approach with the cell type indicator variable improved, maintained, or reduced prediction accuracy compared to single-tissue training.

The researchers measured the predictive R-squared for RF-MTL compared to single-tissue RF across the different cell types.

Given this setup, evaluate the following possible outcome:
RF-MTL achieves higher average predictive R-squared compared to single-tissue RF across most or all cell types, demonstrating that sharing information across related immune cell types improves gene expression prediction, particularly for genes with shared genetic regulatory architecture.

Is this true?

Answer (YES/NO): NO